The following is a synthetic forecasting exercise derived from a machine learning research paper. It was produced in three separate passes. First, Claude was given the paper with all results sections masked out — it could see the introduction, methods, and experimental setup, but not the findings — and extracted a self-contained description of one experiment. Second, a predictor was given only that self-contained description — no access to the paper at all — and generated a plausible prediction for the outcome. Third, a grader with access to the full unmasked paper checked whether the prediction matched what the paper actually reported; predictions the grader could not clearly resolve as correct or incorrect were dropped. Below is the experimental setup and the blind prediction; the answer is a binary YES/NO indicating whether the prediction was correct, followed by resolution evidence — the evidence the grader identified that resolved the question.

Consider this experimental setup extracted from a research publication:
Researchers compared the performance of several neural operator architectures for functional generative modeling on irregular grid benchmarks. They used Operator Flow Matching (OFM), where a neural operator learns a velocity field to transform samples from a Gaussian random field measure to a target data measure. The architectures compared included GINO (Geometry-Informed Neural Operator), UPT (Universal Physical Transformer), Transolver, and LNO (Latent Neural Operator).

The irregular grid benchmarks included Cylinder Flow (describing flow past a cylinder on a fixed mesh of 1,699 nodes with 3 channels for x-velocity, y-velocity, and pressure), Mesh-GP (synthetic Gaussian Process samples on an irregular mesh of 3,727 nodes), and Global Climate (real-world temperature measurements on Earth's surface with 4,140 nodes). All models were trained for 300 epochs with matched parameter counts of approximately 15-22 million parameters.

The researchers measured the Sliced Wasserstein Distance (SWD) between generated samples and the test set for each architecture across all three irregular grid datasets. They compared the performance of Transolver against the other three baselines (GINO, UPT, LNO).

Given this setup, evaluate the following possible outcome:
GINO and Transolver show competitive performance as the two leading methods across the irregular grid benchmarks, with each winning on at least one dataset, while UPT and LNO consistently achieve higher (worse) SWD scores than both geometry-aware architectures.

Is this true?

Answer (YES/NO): NO